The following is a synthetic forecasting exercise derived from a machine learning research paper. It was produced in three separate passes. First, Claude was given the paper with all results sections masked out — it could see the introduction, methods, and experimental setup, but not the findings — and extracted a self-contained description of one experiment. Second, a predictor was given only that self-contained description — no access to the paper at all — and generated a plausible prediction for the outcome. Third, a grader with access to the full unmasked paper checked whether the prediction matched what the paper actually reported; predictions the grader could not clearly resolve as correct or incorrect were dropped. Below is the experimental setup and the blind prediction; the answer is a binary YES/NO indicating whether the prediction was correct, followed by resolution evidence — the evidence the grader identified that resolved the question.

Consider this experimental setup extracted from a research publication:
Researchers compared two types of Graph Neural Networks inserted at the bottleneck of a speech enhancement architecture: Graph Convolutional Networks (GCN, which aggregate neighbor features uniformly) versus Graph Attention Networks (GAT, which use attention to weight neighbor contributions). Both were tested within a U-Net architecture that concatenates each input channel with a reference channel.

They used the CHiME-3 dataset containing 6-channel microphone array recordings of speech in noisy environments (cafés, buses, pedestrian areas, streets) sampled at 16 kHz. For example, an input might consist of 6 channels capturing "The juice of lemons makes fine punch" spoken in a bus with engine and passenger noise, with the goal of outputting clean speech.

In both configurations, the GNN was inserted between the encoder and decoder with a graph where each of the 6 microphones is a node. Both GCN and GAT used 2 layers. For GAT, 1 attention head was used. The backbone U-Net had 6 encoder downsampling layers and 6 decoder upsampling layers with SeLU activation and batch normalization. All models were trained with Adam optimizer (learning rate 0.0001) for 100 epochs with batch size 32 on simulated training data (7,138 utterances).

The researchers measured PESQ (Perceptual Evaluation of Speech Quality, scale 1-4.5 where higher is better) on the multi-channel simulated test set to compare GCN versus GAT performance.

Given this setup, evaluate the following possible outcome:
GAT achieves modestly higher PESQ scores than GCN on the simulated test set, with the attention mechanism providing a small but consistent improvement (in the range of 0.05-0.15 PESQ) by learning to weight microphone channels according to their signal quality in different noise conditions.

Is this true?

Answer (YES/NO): NO